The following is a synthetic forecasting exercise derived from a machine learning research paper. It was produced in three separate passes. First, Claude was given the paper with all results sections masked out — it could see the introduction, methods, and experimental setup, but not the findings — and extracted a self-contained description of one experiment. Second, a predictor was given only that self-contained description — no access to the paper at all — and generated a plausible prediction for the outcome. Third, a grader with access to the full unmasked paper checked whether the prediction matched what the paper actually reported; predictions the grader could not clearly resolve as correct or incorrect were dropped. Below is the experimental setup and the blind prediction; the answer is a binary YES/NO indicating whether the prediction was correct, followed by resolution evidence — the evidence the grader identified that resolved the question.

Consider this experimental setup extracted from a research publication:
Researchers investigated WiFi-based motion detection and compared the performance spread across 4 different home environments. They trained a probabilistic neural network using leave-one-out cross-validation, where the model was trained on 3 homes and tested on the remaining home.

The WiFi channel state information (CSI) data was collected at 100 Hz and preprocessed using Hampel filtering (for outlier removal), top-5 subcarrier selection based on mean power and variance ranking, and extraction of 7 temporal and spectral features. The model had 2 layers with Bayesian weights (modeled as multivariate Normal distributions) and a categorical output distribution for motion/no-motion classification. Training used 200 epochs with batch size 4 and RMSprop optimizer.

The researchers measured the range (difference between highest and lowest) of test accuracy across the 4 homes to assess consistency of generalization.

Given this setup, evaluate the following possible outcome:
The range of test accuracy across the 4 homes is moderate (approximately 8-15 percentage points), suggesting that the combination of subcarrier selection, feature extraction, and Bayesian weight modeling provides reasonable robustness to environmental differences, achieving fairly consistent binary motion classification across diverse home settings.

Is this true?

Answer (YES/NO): NO